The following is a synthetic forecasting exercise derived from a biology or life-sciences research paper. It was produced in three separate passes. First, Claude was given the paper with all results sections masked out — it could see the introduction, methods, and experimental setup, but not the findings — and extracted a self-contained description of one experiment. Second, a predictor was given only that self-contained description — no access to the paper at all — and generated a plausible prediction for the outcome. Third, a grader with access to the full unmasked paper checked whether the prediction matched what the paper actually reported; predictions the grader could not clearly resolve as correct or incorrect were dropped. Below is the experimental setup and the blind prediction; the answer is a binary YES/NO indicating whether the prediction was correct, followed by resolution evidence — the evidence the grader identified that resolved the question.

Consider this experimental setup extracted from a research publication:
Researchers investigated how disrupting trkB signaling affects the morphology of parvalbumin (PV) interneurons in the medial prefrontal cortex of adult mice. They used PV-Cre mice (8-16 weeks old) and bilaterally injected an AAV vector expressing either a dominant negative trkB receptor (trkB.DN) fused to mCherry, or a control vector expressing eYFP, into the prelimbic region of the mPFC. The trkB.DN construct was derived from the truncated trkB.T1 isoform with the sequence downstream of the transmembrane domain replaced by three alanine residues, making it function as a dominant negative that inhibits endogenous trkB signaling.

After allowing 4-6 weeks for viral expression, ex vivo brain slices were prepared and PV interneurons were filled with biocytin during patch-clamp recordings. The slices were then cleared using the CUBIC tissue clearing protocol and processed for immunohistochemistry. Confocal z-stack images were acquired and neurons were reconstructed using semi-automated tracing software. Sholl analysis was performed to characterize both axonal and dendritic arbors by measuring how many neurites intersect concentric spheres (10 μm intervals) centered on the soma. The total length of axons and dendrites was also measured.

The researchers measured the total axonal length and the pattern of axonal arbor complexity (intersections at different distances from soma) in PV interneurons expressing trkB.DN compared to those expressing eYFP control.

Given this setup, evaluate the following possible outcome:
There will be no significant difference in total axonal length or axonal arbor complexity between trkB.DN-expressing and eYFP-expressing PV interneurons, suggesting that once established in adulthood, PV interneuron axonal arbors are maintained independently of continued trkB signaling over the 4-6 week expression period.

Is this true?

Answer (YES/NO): NO